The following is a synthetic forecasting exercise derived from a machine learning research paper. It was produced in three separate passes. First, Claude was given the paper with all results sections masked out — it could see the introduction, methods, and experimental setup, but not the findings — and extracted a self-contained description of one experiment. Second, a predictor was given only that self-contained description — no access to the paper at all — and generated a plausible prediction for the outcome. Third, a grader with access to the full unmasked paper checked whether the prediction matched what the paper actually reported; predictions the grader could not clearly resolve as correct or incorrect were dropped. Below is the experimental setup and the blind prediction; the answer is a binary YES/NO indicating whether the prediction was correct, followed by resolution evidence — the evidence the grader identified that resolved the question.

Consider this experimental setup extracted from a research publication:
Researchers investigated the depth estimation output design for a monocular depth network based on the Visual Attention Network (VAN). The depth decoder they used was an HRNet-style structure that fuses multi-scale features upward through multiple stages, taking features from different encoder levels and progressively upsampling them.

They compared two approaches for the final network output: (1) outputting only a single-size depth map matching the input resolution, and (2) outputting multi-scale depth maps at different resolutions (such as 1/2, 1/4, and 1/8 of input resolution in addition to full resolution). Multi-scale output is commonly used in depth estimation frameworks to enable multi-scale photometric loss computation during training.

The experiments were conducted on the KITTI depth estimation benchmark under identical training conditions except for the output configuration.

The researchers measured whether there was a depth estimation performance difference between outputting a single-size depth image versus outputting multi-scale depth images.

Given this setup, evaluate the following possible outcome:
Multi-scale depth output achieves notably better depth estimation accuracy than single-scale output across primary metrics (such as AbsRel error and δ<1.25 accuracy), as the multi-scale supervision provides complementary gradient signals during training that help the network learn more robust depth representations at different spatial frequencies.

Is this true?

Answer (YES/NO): NO